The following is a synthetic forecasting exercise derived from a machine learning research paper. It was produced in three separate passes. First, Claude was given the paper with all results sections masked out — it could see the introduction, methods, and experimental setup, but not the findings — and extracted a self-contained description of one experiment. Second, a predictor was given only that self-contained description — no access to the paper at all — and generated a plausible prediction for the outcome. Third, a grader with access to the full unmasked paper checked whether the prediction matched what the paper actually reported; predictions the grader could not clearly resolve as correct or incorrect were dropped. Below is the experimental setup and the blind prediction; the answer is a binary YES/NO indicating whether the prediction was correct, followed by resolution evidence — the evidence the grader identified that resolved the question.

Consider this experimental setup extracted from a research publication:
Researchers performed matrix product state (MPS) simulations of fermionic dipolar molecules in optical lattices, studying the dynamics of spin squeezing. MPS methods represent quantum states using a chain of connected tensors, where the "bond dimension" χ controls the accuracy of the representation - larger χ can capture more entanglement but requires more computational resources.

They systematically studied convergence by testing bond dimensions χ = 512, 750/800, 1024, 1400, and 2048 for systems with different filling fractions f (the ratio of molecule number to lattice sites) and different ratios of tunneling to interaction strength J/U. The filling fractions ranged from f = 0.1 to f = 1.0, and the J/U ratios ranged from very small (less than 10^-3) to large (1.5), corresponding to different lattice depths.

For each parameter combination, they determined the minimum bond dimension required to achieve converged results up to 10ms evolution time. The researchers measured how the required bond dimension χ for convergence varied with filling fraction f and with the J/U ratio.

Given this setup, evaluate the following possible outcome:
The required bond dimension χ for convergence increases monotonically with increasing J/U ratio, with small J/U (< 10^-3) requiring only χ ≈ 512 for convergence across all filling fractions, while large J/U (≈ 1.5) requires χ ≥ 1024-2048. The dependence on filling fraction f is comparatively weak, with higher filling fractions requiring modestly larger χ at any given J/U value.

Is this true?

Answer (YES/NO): NO